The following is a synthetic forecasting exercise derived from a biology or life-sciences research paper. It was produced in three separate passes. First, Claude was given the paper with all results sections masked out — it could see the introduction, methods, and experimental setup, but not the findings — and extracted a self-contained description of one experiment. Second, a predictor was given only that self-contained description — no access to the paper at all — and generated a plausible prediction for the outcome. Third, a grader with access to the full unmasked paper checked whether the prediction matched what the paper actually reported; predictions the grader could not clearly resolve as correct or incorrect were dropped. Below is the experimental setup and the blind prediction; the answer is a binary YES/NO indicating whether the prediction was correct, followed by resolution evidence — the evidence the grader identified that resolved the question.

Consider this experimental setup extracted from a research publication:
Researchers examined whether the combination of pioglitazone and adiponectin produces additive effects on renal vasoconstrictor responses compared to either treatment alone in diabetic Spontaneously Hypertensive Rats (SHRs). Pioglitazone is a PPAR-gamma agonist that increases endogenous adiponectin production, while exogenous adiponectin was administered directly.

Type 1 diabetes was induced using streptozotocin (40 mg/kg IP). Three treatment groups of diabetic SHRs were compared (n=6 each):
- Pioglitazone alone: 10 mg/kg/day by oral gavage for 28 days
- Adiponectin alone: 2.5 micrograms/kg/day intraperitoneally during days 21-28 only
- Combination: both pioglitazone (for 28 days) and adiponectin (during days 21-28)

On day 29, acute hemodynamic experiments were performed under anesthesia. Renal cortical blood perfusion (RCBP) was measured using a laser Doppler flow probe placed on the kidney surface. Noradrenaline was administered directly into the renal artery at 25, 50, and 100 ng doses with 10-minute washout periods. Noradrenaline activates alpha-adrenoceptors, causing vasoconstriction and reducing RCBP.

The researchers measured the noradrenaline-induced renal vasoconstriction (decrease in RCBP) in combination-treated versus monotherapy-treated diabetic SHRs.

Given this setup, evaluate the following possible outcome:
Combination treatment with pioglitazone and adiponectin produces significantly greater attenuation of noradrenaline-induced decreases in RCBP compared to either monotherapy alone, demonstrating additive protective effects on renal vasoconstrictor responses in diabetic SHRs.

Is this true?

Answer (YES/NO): NO